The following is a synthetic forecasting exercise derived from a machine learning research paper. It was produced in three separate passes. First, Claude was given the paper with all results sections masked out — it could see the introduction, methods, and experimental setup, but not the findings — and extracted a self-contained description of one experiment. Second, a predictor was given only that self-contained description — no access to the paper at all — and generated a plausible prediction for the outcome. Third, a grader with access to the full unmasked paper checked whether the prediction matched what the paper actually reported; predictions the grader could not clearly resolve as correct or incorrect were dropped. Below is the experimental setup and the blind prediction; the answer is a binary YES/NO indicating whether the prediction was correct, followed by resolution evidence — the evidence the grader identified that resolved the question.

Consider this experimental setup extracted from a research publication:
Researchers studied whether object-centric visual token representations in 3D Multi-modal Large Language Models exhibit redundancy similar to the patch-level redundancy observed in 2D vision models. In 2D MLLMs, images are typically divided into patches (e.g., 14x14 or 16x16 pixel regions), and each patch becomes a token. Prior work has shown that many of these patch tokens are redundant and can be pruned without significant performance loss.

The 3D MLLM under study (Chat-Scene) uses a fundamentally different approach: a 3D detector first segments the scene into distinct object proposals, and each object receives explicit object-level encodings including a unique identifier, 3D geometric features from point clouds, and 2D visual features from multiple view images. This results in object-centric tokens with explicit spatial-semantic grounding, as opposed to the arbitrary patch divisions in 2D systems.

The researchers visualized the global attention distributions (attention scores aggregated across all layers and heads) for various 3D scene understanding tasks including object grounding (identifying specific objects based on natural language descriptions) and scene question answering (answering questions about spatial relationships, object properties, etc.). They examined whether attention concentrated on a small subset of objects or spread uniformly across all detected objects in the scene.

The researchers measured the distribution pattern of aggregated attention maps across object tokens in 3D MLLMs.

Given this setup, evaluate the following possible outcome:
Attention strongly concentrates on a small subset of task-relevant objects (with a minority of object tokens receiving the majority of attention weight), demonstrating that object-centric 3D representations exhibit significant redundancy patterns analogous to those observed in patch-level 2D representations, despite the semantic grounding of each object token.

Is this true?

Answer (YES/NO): YES